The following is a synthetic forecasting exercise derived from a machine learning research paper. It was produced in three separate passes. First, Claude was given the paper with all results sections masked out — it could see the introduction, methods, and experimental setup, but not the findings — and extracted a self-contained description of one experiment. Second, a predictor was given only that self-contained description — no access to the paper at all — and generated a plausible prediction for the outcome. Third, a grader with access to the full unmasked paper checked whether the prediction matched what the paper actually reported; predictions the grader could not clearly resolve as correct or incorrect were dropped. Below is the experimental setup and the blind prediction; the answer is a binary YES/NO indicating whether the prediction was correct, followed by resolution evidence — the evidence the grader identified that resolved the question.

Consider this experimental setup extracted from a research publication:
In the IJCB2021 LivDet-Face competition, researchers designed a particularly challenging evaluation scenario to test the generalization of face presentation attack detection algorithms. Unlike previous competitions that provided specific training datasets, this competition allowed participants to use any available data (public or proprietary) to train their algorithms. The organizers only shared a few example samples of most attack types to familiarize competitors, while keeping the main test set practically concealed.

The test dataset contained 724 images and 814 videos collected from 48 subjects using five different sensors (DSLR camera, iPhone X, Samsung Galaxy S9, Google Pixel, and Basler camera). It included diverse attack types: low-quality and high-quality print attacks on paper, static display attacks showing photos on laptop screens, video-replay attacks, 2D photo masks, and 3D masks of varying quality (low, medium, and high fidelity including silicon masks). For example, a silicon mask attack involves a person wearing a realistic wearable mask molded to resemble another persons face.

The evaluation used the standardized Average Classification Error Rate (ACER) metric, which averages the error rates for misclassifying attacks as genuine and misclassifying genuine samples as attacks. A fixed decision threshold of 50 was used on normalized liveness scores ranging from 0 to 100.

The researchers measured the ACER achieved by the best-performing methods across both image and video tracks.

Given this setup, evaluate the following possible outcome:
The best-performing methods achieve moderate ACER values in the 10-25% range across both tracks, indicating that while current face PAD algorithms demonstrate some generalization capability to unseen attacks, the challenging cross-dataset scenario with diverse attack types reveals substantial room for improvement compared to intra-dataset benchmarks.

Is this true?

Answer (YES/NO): YES